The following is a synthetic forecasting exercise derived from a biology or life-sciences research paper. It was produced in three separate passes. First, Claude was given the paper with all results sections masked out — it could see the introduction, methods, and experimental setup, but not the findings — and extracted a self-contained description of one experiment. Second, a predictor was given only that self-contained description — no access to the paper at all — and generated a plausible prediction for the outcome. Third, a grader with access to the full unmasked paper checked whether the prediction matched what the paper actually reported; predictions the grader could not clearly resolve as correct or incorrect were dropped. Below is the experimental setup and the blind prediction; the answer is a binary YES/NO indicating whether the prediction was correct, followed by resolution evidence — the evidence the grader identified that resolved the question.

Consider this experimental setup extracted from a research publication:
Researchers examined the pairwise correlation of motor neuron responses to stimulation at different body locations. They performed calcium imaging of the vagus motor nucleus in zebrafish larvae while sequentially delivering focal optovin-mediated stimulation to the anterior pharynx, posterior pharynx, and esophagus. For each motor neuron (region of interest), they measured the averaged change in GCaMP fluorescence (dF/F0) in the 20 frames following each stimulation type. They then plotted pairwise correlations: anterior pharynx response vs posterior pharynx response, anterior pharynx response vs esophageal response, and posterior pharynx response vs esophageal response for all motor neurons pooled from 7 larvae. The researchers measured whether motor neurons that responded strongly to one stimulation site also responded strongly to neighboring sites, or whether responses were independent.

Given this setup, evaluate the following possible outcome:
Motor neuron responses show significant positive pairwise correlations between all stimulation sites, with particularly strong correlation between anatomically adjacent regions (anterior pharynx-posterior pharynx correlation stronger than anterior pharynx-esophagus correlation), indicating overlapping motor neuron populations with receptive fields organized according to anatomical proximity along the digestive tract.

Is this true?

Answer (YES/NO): NO